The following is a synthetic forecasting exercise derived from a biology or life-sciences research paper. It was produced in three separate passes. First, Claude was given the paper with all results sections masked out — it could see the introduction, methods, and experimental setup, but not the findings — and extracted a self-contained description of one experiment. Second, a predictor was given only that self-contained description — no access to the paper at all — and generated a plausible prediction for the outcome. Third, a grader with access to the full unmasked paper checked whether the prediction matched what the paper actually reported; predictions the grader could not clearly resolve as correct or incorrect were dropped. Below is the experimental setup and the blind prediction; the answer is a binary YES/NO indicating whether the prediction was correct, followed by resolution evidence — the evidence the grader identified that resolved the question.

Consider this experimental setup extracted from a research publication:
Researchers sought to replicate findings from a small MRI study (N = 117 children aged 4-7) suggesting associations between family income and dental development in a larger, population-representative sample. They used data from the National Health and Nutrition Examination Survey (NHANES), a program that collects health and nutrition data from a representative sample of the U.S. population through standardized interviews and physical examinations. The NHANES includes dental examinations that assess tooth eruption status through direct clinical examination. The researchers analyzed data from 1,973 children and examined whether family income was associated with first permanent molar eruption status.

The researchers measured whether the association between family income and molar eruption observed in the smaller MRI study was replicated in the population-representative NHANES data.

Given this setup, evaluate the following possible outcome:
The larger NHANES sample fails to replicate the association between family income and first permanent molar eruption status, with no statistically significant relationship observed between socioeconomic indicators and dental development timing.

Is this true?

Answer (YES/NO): NO